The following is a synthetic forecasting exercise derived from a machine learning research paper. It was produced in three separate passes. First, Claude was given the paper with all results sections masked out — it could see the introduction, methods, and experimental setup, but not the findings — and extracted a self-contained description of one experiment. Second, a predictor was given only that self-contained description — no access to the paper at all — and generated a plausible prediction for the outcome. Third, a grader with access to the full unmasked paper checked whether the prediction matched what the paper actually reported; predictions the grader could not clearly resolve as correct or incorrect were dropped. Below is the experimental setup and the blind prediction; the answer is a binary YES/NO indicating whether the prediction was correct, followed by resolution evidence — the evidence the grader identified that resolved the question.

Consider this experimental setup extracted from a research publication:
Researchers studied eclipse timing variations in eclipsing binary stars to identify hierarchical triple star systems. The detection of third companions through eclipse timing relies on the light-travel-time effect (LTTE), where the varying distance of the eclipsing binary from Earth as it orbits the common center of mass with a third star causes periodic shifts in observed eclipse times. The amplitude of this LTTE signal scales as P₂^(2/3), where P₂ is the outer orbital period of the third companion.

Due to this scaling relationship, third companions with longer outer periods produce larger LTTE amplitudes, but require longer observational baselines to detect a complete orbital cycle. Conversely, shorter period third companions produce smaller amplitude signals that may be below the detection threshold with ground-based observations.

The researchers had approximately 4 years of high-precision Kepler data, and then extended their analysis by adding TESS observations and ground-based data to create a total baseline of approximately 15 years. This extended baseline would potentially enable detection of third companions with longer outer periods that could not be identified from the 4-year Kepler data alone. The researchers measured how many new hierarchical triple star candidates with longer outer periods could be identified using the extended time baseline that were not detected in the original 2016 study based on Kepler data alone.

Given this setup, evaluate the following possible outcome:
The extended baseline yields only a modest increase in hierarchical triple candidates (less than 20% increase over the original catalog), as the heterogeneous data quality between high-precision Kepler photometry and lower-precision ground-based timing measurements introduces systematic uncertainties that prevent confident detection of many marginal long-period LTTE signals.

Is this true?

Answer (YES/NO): NO